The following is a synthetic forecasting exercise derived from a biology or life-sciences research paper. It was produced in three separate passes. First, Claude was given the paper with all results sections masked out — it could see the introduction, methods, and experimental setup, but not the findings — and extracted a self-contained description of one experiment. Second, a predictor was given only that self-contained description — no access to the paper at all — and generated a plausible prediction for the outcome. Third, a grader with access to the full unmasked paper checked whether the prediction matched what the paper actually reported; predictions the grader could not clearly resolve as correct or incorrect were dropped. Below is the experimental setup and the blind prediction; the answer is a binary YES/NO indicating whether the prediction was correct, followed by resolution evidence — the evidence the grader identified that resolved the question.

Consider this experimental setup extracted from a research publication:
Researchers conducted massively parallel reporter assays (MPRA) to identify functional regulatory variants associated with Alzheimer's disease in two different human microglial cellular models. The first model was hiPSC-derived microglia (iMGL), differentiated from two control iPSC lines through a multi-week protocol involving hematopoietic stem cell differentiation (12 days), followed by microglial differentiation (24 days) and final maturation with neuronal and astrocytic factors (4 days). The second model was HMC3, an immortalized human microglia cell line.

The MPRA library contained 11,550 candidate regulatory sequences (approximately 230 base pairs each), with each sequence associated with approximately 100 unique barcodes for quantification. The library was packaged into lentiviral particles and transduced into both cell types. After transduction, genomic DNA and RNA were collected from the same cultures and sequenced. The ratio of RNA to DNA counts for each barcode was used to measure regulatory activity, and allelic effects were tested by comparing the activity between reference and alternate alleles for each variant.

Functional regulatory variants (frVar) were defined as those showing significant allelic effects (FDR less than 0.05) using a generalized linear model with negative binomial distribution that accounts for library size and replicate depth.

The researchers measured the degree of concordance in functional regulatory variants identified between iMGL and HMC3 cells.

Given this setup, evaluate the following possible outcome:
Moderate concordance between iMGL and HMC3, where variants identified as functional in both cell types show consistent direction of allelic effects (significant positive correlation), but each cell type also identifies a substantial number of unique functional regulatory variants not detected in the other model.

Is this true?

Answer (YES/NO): NO